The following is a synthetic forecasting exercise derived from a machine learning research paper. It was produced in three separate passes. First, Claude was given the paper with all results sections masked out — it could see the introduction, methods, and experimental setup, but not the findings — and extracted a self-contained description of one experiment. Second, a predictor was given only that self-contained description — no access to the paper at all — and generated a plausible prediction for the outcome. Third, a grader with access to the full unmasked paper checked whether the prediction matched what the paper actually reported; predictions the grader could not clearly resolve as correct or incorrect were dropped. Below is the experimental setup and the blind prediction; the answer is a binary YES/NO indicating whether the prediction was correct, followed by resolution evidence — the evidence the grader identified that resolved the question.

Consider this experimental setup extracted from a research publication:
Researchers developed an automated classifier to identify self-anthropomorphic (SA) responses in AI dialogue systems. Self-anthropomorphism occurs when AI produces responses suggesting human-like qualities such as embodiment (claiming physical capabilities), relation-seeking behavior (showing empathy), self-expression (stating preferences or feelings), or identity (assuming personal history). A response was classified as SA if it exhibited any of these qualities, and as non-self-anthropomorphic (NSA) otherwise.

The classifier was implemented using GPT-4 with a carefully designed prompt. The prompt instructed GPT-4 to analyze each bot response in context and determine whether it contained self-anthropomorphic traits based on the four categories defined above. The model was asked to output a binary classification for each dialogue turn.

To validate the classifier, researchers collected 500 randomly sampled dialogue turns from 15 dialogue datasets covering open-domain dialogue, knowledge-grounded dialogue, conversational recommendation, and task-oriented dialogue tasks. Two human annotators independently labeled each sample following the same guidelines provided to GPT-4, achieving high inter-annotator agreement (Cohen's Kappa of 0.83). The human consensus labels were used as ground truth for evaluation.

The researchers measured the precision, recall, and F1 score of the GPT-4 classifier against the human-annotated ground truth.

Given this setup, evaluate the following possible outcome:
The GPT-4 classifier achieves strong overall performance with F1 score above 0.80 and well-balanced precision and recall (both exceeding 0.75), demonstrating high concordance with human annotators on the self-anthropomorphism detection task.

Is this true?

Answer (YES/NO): YES